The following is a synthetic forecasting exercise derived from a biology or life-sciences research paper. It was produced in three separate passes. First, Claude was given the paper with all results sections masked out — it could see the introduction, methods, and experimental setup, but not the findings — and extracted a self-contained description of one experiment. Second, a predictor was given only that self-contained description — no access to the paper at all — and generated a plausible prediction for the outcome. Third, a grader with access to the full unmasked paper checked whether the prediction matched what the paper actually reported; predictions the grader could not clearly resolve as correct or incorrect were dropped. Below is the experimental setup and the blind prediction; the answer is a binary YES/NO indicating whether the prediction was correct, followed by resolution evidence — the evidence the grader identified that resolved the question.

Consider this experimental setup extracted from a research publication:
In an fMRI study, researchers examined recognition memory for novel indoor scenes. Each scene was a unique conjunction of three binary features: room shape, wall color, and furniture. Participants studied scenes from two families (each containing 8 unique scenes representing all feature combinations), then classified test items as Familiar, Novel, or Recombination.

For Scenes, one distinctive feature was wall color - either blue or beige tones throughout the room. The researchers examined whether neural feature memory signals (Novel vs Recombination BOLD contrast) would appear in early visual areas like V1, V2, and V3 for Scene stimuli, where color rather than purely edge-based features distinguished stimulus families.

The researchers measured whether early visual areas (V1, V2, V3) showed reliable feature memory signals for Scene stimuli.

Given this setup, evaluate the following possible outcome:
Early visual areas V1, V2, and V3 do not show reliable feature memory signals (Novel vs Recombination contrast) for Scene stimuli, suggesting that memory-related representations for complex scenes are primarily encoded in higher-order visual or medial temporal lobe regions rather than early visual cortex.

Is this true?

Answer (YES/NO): NO